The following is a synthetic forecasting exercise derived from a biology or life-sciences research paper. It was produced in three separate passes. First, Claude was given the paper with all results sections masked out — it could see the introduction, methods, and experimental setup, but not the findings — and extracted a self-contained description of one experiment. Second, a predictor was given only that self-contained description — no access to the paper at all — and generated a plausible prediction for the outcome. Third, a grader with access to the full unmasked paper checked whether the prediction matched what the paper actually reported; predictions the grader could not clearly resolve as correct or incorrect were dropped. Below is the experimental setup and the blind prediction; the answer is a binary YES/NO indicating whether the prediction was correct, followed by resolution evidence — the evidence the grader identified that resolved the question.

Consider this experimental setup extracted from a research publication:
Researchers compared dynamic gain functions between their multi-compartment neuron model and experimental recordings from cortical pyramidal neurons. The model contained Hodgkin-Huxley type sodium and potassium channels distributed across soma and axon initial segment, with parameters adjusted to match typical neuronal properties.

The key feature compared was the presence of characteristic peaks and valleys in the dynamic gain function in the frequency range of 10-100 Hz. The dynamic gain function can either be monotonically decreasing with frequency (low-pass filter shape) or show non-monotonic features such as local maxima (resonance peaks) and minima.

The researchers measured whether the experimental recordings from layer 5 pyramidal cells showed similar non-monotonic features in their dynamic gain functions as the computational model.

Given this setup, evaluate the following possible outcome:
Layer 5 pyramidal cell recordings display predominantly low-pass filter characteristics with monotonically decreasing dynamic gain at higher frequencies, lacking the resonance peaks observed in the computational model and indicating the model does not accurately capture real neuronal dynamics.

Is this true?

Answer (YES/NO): NO